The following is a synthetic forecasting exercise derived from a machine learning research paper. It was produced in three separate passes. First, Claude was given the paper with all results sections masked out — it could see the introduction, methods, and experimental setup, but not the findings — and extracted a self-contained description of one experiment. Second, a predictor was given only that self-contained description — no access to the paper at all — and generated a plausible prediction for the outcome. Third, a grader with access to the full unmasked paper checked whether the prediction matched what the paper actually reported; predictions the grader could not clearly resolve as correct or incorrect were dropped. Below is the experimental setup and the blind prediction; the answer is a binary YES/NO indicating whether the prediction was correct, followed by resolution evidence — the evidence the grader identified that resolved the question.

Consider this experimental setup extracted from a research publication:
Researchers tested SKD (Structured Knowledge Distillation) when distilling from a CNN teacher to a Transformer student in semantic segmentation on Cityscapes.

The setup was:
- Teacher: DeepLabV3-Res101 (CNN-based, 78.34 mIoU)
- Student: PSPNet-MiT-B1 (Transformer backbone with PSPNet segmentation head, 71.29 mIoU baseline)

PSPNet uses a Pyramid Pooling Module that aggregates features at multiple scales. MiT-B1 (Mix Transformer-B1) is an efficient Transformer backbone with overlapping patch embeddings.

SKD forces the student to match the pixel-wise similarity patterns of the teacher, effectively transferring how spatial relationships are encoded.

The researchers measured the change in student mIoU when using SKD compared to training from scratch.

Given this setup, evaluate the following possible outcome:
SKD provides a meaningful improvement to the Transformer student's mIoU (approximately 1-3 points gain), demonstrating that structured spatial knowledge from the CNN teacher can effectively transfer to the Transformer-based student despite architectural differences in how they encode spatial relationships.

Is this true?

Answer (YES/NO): NO